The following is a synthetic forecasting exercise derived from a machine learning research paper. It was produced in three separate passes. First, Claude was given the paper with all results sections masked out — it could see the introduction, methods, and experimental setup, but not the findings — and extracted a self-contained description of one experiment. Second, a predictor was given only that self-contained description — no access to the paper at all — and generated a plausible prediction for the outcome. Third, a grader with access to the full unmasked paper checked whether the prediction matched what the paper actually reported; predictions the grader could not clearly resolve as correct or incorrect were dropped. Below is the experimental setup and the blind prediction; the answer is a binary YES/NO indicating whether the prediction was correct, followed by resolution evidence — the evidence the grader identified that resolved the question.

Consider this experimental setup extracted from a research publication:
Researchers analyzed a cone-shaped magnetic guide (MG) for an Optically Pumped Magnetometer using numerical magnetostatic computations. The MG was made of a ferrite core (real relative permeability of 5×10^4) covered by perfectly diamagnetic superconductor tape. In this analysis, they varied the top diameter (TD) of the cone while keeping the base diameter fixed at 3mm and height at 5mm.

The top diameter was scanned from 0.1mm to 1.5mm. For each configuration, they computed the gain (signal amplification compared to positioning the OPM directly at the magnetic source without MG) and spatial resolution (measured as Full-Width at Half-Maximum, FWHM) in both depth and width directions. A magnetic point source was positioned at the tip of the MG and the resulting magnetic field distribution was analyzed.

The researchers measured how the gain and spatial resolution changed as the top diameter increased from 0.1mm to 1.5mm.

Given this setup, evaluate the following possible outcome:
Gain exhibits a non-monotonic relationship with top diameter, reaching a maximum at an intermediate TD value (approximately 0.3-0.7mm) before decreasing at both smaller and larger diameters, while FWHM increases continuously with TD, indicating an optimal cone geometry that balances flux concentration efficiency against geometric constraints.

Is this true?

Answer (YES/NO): NO